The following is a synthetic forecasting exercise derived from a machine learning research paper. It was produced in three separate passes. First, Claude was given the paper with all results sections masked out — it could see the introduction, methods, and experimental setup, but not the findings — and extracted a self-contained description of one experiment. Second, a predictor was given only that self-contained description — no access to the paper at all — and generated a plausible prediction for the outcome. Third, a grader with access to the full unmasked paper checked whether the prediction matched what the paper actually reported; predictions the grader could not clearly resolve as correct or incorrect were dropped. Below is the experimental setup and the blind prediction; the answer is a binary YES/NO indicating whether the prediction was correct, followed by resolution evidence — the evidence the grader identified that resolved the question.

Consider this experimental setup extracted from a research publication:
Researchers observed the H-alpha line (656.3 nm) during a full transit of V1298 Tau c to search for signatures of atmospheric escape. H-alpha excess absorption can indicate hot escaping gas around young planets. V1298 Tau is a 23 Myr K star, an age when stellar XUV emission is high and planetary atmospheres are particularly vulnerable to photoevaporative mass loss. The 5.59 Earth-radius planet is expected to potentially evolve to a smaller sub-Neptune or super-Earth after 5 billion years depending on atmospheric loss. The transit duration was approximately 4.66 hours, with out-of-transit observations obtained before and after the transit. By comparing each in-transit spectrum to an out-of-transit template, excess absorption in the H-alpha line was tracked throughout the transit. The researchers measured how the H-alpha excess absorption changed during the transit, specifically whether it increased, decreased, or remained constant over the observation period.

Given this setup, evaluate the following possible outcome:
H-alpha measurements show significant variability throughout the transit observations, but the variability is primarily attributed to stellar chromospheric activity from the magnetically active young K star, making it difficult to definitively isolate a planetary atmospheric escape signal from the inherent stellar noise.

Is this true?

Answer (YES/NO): YES